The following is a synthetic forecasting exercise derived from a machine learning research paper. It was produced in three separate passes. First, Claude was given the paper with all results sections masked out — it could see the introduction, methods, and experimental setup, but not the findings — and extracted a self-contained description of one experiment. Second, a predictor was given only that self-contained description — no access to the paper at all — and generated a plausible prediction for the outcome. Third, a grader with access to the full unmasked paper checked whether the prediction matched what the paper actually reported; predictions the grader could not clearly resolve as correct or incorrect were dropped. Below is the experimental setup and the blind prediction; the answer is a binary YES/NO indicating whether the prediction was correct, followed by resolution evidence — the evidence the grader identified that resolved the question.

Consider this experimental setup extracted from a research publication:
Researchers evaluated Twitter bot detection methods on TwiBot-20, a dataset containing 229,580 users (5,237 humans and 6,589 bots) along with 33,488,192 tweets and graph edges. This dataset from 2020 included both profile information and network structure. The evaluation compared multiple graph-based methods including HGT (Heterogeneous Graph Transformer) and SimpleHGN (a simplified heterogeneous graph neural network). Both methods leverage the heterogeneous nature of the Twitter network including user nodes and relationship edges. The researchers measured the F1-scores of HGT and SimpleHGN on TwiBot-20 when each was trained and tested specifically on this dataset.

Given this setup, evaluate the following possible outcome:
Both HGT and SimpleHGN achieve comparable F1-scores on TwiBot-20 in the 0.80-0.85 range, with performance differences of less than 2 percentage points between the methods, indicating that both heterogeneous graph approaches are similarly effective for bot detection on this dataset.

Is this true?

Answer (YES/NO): NO